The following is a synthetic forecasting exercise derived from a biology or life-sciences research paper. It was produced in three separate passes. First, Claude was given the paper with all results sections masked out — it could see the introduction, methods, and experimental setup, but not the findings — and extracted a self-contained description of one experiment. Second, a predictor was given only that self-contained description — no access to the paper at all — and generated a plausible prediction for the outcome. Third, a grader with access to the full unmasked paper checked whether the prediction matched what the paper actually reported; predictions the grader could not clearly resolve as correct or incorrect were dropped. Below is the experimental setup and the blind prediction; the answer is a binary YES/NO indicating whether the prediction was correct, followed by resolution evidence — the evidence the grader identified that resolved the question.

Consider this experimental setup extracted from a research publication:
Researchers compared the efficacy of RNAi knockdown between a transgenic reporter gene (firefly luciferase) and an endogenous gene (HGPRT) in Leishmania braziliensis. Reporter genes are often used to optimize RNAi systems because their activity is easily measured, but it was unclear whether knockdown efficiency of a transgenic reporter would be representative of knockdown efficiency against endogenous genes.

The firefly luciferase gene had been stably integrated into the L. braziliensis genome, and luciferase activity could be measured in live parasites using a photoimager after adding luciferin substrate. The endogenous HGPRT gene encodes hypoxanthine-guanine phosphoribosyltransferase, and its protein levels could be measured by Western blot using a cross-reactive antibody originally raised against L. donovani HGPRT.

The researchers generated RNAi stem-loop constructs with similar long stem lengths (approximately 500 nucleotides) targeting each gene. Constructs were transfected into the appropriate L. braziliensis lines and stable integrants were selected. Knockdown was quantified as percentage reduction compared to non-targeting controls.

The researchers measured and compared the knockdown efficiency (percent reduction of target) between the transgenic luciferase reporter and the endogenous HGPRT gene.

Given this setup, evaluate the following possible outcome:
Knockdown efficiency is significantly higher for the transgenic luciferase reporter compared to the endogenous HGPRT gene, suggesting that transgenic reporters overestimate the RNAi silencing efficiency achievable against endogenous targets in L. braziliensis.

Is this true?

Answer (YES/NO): YES